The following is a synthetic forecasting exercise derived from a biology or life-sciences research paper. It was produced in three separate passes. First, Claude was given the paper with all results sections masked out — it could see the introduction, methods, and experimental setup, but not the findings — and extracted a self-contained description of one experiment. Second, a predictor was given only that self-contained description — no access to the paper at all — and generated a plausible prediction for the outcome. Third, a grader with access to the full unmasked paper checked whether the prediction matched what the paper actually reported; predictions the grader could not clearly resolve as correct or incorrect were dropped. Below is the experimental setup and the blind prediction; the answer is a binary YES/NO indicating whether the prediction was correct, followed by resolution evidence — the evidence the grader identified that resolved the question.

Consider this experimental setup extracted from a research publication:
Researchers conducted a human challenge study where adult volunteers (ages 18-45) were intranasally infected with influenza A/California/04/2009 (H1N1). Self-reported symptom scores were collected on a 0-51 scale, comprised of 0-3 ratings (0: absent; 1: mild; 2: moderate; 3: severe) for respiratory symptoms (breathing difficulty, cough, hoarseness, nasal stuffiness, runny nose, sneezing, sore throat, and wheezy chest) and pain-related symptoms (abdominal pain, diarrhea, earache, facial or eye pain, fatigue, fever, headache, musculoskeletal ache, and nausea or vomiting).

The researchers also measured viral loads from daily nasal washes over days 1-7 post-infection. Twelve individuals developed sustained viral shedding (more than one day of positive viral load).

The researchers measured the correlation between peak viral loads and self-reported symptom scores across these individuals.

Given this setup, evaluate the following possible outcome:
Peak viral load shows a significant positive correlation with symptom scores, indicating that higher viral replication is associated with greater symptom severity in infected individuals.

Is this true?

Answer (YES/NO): NO